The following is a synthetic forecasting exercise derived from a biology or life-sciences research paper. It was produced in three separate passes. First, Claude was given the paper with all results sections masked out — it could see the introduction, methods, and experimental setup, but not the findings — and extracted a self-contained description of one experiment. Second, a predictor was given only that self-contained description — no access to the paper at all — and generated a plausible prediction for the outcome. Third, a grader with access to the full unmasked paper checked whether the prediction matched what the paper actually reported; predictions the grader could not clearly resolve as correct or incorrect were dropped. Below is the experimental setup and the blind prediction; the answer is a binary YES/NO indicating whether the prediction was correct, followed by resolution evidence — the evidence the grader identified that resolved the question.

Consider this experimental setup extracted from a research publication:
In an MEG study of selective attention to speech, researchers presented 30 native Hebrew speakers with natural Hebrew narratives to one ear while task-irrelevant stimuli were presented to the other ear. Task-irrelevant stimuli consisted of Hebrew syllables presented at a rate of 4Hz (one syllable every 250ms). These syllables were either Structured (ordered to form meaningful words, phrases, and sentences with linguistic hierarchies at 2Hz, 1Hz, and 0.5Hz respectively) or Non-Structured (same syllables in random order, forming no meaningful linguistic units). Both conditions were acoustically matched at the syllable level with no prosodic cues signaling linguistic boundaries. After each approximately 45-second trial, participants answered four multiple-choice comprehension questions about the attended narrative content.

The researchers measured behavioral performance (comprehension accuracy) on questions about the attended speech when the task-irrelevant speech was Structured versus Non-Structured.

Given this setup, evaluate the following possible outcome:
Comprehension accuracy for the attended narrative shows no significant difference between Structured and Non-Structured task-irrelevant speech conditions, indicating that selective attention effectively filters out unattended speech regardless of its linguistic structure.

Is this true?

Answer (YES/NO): NO